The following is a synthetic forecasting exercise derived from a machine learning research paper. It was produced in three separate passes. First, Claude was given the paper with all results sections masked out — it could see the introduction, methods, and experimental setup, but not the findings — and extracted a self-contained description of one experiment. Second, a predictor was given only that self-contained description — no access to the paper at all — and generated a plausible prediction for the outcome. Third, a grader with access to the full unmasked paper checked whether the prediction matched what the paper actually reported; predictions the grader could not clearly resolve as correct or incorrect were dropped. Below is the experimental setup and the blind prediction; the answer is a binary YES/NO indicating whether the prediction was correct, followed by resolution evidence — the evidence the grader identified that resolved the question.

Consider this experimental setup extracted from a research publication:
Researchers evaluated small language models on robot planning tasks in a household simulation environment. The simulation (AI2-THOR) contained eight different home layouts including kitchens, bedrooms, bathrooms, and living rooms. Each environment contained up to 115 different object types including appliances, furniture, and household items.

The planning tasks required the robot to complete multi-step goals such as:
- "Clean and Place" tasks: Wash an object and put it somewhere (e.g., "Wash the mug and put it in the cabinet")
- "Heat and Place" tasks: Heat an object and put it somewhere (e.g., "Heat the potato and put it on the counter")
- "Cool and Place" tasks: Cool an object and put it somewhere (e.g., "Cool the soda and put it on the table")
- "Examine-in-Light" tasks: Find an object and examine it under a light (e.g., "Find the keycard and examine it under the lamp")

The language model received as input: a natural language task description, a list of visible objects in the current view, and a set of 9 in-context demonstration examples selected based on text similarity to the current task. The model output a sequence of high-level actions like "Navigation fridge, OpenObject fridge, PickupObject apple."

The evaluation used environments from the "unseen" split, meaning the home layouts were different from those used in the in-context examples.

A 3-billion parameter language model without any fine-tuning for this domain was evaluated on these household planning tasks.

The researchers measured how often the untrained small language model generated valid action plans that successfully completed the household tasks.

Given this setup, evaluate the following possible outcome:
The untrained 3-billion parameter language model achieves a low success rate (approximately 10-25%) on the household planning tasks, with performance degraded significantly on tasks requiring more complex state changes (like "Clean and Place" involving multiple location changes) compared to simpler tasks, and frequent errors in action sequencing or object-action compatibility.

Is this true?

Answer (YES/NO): NO